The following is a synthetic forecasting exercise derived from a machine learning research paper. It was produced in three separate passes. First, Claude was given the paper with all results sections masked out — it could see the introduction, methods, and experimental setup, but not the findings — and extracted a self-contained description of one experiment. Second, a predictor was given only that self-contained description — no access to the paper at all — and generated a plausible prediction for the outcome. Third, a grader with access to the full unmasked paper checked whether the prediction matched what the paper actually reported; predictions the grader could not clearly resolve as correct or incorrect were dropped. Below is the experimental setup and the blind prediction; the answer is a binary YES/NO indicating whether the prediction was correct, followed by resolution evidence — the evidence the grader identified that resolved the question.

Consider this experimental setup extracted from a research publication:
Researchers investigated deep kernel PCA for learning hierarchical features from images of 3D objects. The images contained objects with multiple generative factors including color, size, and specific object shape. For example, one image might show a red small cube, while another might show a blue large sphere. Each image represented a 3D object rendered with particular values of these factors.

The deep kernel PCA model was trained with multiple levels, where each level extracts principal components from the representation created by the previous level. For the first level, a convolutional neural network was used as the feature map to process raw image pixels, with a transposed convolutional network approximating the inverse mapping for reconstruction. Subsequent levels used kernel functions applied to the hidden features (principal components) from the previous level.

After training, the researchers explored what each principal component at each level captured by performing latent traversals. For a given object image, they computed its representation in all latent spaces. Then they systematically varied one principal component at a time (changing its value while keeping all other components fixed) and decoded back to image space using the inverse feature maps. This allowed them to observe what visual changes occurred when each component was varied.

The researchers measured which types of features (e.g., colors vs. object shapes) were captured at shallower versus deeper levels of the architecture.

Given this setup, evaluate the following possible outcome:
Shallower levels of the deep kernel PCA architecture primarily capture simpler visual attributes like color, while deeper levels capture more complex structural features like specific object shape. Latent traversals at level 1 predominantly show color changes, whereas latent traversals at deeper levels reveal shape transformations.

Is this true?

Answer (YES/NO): YES